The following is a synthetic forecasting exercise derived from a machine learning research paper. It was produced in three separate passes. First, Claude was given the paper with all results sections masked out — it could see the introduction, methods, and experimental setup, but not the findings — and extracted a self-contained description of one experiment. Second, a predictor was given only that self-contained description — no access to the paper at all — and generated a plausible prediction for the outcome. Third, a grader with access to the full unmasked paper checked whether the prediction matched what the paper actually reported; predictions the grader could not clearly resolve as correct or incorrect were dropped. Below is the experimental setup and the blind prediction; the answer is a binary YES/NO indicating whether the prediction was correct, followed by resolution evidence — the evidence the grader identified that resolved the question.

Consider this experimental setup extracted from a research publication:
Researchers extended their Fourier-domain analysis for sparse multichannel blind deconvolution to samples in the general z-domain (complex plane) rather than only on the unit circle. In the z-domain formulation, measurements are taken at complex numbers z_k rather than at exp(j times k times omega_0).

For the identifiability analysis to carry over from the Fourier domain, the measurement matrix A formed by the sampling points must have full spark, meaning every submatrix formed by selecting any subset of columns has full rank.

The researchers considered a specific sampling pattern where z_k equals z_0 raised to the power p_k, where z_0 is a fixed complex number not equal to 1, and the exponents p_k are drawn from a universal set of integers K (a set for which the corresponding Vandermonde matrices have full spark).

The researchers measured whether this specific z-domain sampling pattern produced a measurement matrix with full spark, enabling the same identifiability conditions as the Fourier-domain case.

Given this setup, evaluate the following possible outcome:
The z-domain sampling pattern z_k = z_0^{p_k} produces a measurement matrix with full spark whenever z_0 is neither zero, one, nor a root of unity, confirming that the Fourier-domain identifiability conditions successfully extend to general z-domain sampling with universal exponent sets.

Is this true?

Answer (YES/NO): NO